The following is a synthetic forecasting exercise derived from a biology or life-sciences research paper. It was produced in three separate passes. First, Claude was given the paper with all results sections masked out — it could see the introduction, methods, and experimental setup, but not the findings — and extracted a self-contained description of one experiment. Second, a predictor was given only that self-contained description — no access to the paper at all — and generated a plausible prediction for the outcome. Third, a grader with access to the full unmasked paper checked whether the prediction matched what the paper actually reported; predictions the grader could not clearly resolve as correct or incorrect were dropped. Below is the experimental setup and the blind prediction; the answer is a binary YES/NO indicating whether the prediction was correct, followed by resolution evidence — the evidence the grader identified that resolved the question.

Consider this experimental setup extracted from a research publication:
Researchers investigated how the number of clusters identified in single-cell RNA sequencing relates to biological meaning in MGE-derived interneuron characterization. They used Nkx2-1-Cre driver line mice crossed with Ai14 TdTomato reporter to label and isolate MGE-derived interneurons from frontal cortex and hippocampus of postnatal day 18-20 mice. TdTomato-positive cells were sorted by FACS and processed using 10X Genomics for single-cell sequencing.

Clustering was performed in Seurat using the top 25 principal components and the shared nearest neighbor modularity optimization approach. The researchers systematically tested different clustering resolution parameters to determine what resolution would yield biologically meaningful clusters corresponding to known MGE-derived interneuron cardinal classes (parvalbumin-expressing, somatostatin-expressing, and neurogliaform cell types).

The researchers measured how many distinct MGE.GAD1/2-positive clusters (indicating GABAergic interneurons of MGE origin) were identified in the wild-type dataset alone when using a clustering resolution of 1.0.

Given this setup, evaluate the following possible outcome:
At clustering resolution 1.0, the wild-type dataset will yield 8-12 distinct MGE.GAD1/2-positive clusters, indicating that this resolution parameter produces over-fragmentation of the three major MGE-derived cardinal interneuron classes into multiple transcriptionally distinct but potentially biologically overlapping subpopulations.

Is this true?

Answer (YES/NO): YES